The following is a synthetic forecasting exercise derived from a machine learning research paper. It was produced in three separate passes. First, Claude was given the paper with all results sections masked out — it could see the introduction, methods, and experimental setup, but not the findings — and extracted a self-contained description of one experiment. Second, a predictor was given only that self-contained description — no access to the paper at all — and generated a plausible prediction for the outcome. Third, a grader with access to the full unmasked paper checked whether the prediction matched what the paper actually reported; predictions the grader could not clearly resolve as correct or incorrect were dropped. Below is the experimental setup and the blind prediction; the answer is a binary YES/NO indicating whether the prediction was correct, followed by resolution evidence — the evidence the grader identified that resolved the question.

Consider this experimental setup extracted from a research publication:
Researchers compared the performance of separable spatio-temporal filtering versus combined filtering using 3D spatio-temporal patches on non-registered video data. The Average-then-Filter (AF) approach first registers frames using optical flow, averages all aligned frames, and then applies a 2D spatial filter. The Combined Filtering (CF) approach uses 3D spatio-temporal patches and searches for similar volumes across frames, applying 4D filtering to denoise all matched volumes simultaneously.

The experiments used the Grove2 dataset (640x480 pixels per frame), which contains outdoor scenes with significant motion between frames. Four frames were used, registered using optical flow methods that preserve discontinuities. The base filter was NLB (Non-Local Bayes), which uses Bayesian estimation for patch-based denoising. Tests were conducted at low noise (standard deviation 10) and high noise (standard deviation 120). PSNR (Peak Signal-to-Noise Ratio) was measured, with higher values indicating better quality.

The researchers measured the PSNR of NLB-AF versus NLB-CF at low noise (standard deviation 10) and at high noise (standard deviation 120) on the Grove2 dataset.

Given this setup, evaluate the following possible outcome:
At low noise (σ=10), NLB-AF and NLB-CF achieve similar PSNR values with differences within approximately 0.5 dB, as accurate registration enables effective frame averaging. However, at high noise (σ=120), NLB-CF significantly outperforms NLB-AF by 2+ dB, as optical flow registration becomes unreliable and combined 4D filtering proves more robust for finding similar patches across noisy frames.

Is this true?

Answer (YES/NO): NO